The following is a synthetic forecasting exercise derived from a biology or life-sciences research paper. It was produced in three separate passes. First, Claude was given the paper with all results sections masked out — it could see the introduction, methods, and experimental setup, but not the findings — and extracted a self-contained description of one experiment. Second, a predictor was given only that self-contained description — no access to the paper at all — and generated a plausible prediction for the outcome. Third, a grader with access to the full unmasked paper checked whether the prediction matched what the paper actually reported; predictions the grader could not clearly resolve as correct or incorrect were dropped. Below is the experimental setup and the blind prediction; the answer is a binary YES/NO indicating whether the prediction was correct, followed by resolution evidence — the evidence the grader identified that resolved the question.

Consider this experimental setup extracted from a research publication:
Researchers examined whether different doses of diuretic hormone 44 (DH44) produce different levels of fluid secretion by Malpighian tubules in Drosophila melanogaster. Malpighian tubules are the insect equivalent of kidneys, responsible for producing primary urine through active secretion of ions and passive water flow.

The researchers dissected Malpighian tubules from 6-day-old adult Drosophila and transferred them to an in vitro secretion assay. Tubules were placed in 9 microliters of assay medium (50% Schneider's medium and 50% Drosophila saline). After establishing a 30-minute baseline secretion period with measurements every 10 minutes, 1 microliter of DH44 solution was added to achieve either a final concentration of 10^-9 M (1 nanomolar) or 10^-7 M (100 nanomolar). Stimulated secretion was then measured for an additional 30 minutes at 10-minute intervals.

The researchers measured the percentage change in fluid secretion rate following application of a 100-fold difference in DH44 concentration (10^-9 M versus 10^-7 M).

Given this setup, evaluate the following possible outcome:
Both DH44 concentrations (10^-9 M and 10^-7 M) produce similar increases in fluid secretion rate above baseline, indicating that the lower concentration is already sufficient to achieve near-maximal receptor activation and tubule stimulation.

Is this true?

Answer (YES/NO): NO